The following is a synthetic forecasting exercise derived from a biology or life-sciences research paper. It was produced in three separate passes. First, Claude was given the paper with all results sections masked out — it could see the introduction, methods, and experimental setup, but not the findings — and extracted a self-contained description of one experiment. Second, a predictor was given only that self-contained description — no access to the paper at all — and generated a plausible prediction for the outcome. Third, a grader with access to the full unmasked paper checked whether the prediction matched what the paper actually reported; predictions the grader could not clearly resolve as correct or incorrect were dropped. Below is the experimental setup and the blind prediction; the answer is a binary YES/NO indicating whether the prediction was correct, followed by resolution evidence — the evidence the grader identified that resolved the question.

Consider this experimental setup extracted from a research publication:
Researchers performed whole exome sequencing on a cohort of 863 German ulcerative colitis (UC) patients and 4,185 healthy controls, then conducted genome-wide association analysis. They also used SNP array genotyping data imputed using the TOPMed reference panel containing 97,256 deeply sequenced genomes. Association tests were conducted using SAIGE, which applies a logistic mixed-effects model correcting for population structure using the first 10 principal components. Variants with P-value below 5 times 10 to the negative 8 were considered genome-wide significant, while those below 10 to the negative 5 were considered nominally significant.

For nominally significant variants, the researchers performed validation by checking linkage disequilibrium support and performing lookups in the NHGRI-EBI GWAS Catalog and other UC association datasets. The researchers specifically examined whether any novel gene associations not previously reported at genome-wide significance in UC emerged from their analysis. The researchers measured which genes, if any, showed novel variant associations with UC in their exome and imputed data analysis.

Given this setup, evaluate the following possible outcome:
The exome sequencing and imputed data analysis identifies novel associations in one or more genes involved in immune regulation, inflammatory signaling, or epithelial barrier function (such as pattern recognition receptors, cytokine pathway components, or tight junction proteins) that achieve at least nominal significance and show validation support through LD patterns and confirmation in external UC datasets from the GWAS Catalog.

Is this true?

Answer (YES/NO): YES